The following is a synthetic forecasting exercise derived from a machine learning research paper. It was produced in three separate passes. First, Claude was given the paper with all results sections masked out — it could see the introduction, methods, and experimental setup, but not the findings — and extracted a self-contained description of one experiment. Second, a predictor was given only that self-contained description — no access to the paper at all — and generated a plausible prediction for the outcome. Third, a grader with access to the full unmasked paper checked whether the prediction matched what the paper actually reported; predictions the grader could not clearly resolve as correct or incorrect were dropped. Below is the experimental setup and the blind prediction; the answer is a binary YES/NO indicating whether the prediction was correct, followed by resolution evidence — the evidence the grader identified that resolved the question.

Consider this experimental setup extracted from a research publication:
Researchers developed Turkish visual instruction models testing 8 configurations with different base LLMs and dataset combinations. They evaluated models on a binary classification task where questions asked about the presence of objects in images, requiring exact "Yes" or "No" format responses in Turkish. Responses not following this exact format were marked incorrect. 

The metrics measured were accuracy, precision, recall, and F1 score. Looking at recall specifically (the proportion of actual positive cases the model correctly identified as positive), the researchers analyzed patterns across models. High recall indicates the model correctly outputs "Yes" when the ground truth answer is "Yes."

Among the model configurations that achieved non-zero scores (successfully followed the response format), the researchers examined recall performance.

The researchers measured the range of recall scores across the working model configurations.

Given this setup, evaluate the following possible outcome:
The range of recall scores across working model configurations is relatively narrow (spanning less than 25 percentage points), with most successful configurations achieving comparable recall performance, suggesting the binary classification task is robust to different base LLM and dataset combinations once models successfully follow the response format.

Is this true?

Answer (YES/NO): YES